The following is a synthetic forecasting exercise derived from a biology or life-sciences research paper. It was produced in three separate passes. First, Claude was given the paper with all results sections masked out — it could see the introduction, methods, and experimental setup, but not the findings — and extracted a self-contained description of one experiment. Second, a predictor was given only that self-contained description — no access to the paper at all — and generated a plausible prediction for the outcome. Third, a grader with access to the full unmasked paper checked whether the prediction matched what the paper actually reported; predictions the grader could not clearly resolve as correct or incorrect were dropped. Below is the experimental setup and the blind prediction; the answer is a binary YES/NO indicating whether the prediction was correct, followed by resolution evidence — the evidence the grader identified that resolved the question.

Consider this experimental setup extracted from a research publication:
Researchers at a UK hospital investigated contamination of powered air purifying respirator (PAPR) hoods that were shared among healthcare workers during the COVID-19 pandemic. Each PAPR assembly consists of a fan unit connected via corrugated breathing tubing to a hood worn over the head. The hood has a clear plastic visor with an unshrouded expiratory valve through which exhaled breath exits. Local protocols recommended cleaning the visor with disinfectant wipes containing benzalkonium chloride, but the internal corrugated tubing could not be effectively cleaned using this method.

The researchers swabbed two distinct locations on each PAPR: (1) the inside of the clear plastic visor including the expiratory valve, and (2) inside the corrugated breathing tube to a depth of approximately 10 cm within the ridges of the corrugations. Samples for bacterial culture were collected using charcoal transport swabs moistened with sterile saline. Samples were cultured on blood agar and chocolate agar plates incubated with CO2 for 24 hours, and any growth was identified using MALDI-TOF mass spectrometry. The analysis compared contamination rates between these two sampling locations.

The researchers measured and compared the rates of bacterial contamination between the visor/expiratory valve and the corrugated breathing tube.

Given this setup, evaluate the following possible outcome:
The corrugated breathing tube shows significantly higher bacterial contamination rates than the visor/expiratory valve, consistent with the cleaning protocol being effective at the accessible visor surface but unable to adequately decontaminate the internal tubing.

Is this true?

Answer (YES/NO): NO